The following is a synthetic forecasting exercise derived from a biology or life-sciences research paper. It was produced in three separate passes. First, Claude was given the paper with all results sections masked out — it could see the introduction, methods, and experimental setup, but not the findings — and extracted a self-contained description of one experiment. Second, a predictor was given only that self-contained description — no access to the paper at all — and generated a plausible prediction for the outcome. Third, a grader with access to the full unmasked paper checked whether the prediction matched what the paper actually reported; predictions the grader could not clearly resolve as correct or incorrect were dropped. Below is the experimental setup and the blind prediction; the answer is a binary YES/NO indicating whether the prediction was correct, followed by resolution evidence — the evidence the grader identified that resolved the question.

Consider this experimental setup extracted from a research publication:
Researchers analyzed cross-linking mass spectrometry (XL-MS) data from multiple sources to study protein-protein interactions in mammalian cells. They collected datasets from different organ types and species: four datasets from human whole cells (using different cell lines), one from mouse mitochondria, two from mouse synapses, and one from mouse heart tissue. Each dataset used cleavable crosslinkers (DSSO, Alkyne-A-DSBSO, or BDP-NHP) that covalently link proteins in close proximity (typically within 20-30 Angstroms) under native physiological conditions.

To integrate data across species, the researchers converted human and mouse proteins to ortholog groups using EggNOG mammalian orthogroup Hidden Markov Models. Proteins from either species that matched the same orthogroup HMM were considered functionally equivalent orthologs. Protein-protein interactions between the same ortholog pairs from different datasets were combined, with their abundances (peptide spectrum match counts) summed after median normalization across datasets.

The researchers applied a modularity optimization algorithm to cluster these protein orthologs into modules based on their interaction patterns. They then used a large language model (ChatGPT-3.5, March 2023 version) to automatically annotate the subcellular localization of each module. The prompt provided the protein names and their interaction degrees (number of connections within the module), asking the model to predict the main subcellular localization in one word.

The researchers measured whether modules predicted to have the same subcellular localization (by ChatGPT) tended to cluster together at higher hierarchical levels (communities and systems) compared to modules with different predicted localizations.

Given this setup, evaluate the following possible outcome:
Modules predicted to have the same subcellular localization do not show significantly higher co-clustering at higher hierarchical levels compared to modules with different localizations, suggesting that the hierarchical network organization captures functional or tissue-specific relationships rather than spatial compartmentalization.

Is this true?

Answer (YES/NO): NO